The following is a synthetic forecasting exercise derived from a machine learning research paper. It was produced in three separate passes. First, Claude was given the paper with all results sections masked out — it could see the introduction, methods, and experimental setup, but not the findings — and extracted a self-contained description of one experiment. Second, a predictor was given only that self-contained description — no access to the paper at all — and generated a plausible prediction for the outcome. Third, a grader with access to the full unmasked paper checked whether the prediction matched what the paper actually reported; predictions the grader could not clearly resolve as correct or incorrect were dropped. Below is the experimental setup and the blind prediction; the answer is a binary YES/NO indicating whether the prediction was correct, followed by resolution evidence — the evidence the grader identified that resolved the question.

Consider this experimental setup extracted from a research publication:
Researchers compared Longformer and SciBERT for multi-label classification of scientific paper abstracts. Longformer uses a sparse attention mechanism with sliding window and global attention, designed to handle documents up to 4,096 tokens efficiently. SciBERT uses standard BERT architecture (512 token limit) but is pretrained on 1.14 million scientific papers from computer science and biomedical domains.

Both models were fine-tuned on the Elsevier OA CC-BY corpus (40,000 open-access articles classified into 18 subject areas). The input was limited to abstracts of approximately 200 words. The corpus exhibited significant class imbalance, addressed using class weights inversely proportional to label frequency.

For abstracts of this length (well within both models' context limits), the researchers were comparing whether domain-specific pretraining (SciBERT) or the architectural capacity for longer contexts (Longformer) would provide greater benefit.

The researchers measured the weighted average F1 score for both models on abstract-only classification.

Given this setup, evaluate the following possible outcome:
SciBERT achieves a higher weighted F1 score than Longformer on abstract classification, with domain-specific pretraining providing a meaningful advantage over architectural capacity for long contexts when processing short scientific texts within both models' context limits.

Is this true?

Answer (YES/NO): NO